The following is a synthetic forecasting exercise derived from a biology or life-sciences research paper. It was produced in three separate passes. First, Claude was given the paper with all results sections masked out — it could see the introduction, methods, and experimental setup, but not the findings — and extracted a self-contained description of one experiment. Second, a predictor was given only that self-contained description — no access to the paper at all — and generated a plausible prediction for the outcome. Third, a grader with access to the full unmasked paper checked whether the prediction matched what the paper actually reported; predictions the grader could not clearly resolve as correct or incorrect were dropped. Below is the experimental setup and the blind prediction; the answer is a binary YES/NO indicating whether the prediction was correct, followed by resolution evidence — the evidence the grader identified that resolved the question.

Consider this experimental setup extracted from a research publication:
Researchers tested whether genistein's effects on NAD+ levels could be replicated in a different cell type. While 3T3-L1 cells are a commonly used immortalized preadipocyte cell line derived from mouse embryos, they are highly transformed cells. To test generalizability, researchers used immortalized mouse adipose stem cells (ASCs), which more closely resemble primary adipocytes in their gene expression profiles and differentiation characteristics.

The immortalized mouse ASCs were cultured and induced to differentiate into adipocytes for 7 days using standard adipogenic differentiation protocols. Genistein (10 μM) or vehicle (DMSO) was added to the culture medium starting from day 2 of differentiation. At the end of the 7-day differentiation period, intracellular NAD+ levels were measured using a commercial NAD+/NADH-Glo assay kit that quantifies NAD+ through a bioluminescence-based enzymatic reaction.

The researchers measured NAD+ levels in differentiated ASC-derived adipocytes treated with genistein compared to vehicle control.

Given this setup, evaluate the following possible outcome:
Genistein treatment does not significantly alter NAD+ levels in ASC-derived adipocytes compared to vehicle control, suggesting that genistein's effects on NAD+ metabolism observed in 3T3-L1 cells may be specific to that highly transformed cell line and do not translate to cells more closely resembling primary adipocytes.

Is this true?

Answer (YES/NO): NO